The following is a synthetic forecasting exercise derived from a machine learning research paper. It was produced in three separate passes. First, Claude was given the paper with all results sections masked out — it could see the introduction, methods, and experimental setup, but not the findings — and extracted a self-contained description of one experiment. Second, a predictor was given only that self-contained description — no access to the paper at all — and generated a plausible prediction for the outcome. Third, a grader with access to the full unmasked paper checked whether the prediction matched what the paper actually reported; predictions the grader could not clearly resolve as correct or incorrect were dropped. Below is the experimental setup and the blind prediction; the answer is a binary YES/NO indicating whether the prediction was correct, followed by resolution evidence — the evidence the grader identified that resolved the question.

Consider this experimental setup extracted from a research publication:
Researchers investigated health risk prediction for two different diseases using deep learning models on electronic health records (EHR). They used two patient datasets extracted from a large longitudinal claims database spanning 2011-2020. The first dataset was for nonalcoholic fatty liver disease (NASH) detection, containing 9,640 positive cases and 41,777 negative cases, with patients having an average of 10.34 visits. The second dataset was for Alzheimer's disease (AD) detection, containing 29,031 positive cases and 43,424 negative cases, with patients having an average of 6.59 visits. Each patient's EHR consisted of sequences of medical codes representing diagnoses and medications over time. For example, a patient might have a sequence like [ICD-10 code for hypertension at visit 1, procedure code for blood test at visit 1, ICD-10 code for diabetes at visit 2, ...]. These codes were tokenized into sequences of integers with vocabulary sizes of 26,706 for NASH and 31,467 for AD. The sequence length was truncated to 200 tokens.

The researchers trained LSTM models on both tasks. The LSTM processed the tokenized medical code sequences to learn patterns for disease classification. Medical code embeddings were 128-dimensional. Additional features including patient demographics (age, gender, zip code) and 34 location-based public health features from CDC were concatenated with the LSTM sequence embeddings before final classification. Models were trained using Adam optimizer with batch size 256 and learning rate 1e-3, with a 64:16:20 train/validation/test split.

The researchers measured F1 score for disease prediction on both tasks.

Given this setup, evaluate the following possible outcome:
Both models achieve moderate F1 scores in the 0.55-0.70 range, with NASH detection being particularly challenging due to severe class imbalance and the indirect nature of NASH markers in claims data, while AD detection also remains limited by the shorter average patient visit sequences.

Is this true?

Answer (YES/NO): NO